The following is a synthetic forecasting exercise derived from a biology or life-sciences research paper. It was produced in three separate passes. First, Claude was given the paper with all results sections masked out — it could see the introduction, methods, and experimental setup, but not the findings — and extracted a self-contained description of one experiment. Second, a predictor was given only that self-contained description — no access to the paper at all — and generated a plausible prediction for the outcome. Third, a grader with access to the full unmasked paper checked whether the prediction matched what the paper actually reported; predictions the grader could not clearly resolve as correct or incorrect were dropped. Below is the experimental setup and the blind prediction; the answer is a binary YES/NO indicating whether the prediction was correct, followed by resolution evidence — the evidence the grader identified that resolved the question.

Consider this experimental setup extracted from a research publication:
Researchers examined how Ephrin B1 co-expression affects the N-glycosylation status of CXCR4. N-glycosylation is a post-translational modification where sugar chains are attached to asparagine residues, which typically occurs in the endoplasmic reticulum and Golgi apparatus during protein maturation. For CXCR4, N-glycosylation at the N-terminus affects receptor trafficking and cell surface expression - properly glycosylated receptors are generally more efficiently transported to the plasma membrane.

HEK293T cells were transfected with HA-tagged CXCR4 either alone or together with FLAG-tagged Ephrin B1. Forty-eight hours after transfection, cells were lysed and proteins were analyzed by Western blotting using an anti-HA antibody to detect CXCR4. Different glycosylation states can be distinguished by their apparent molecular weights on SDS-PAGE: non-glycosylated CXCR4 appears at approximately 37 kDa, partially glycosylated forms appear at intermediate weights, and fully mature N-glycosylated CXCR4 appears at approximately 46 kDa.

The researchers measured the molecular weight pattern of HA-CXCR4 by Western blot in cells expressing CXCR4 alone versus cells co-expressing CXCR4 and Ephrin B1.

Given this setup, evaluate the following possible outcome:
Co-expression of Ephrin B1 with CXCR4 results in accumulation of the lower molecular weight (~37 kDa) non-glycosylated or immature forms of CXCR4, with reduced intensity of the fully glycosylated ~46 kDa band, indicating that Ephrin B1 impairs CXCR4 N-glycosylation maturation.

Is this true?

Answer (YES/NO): YES